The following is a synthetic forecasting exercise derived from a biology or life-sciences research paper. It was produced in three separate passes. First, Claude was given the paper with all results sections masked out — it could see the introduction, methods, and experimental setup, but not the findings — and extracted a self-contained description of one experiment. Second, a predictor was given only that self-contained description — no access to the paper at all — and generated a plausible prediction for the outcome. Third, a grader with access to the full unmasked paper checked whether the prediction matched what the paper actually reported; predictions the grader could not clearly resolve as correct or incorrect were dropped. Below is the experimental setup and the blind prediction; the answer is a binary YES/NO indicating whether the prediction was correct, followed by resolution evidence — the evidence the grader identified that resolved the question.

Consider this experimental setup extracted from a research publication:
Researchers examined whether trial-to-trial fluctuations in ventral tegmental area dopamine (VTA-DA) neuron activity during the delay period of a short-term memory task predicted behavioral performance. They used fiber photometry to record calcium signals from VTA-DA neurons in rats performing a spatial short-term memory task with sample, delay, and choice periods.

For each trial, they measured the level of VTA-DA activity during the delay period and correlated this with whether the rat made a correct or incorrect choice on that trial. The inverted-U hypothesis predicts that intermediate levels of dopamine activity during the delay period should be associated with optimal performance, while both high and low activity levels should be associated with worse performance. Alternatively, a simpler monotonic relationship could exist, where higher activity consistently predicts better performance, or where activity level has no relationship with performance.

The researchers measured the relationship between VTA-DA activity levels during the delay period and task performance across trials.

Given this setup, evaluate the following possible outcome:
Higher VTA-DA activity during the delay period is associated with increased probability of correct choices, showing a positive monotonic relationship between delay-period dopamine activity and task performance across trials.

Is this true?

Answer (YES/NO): NO